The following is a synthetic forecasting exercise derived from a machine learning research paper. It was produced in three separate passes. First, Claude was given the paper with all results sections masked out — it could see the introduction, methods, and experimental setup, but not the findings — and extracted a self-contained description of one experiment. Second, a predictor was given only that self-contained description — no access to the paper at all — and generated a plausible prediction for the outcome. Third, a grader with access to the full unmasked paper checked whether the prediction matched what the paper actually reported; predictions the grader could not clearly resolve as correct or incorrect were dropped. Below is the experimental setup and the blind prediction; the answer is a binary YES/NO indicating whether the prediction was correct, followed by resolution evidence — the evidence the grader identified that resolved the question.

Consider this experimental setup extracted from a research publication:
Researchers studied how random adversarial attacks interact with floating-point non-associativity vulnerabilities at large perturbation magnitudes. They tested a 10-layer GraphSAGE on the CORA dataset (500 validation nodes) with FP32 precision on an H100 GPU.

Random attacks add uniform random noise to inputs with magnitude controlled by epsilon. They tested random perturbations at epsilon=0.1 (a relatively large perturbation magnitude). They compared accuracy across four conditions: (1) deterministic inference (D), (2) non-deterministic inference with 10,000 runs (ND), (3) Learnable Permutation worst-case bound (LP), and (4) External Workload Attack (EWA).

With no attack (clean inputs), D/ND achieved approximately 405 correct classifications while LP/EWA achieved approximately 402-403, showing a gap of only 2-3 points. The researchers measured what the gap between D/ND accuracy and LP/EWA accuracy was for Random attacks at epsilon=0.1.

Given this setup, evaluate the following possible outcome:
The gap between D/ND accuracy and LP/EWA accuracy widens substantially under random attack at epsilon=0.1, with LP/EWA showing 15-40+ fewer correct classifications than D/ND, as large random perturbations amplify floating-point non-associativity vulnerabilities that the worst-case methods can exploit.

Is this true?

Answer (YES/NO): NO